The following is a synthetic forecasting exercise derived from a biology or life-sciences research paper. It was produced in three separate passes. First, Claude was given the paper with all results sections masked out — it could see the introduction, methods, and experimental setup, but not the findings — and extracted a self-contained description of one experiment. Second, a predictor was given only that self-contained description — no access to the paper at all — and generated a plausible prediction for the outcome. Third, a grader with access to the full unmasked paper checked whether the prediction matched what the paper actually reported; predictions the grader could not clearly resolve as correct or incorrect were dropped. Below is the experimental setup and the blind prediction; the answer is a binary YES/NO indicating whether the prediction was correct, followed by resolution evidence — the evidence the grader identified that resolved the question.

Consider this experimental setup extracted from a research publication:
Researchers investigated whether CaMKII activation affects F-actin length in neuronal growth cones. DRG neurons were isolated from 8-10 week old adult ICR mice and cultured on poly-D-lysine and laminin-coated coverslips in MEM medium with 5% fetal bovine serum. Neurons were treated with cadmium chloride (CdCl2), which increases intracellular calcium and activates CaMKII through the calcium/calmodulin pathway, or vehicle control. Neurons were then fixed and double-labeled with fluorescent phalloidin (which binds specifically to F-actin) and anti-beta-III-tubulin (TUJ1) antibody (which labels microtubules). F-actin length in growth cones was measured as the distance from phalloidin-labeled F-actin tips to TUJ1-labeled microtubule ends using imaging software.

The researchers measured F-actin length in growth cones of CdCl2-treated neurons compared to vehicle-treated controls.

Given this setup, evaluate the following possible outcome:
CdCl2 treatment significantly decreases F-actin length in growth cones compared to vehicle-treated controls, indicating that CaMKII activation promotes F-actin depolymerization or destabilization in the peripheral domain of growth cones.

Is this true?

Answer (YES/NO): NO